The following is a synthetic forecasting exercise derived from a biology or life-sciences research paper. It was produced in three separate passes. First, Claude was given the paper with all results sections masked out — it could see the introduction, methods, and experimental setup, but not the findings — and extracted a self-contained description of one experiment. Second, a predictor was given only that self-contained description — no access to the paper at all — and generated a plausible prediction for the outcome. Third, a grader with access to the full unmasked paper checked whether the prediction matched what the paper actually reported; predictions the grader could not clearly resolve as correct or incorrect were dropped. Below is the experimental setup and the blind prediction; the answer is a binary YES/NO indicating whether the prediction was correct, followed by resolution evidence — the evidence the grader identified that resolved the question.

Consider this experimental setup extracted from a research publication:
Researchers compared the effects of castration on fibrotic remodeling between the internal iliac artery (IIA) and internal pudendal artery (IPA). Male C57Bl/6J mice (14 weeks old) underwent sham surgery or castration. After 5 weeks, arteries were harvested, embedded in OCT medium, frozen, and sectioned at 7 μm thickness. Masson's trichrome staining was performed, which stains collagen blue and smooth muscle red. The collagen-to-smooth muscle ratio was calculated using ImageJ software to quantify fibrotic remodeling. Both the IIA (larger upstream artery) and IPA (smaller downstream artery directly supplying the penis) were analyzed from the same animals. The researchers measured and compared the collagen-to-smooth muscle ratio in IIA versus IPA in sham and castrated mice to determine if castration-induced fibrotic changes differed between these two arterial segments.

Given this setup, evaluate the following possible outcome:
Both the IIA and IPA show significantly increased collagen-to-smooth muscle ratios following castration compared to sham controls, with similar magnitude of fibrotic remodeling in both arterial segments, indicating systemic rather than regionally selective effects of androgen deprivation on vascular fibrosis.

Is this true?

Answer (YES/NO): NO